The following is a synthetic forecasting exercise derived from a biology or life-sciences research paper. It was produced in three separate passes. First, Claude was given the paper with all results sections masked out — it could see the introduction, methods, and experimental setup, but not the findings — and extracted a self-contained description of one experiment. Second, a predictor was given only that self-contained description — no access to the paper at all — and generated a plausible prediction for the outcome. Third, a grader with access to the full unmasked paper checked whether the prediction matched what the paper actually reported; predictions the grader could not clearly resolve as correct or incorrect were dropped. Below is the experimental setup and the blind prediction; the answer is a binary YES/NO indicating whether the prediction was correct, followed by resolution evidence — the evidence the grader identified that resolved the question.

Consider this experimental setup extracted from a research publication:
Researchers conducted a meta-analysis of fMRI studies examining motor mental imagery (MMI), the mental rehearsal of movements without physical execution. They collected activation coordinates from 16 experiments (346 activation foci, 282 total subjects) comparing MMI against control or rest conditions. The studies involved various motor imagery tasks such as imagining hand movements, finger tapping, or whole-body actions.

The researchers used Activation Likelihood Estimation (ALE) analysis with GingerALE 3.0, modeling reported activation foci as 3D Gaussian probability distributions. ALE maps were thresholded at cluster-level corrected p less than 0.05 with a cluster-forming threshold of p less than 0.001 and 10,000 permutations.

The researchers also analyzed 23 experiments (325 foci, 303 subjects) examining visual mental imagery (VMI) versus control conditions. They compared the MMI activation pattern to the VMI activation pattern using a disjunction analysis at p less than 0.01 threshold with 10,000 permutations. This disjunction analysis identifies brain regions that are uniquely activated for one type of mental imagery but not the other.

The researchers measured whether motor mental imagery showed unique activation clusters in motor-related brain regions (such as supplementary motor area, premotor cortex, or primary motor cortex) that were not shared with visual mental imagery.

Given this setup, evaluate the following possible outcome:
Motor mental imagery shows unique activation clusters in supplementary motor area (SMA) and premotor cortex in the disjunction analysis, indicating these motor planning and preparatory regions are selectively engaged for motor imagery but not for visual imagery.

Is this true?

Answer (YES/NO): NO